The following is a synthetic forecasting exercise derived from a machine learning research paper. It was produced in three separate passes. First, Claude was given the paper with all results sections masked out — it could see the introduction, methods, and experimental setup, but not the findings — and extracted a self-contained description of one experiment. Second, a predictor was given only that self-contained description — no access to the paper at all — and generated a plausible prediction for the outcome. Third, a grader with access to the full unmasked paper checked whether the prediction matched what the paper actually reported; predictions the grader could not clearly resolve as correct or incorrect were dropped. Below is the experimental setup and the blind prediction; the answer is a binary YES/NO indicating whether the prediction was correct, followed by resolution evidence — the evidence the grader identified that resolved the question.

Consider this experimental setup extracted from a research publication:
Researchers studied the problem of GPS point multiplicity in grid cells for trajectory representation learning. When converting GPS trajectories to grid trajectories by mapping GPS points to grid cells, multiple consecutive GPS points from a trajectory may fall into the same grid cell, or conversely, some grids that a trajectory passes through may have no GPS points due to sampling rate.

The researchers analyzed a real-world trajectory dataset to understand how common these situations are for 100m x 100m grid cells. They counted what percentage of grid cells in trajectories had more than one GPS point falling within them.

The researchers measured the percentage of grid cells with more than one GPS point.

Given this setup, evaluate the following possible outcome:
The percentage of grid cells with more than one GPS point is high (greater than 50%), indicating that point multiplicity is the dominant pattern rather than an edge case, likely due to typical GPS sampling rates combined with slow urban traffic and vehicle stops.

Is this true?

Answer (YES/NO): NO